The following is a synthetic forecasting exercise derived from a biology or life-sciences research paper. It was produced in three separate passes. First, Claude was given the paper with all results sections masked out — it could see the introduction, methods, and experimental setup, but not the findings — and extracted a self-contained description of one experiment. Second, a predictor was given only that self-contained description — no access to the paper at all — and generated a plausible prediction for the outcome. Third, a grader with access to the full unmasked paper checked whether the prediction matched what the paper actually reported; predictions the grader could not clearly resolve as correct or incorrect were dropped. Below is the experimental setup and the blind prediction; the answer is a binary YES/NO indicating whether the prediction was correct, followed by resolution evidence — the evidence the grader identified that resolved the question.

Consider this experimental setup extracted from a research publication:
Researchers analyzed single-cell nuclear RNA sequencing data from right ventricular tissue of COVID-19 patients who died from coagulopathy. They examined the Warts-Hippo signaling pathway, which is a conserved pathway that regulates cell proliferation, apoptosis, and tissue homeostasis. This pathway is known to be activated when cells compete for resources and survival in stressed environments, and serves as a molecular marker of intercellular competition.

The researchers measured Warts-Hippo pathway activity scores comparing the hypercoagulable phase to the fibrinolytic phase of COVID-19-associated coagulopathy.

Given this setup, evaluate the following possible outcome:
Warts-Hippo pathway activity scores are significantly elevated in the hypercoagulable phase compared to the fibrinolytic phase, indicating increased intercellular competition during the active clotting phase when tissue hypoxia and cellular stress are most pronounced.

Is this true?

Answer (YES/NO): NO